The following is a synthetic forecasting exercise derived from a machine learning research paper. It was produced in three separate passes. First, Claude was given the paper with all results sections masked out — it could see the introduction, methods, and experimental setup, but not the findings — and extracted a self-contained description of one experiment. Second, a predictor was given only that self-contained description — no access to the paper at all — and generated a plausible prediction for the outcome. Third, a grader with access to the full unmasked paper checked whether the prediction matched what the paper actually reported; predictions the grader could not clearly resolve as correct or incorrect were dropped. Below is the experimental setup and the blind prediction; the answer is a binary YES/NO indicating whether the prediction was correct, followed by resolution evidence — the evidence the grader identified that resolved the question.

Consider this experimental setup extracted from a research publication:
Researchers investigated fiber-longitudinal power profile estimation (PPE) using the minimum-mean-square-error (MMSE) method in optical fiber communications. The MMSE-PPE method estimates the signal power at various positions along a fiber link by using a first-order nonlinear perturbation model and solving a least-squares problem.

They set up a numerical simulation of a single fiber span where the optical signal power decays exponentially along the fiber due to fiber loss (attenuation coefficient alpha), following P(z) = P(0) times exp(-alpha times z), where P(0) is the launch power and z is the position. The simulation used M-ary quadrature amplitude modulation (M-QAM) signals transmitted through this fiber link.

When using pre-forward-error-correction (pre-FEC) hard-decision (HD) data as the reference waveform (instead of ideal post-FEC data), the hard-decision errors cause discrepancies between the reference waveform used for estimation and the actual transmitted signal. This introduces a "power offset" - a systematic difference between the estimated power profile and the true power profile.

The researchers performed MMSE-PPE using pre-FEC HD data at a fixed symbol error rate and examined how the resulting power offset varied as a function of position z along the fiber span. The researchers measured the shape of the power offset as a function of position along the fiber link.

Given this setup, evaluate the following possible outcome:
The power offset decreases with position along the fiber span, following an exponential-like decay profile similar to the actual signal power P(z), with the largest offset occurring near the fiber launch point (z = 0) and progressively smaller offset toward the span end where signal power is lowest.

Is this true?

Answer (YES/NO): YES